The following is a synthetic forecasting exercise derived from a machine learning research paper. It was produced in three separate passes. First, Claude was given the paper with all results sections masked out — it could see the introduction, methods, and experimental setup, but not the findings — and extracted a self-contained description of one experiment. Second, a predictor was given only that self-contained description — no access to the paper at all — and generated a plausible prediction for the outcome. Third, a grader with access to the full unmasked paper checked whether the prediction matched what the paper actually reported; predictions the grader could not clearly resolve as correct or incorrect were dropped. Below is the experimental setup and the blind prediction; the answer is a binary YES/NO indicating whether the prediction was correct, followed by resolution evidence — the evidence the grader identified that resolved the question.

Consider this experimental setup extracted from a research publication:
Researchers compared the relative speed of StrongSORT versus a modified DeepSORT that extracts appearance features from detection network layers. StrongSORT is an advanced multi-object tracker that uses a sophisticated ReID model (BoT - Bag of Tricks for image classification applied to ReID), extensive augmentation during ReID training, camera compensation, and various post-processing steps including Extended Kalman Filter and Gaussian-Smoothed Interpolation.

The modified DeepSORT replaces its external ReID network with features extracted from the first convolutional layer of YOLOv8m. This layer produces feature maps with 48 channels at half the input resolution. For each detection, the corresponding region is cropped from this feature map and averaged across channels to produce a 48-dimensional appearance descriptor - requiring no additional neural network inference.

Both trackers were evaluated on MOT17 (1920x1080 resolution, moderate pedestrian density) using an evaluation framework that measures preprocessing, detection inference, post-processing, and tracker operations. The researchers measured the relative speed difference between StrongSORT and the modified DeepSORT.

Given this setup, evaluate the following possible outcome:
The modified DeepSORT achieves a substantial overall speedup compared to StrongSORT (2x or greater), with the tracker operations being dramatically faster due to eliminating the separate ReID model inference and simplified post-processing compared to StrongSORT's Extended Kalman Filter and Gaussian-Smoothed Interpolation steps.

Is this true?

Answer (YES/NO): YES